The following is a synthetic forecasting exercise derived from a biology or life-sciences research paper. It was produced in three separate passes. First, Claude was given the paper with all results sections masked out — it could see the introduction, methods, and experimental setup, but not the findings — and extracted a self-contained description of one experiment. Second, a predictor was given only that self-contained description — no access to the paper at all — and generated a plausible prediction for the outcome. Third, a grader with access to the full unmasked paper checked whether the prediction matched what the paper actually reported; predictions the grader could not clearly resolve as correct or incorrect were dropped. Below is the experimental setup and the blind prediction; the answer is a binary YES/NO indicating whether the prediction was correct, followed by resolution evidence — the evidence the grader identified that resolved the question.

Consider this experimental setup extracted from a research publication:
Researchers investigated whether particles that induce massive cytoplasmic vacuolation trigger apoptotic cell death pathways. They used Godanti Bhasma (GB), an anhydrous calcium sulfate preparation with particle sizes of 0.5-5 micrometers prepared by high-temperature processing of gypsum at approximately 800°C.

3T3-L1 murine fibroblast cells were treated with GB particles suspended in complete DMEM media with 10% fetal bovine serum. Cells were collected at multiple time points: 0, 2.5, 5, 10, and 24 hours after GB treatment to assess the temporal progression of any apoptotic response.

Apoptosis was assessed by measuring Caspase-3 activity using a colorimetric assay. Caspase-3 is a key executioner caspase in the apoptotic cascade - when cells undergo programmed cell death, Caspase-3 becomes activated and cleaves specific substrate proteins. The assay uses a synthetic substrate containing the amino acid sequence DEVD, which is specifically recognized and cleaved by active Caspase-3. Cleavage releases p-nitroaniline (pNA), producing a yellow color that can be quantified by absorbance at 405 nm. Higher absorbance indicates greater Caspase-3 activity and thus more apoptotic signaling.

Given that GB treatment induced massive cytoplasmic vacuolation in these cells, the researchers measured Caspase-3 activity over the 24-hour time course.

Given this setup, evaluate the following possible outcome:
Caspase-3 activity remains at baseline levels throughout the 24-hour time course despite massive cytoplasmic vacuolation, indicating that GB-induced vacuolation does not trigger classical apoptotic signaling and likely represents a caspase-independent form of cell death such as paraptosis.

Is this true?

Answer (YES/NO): NO